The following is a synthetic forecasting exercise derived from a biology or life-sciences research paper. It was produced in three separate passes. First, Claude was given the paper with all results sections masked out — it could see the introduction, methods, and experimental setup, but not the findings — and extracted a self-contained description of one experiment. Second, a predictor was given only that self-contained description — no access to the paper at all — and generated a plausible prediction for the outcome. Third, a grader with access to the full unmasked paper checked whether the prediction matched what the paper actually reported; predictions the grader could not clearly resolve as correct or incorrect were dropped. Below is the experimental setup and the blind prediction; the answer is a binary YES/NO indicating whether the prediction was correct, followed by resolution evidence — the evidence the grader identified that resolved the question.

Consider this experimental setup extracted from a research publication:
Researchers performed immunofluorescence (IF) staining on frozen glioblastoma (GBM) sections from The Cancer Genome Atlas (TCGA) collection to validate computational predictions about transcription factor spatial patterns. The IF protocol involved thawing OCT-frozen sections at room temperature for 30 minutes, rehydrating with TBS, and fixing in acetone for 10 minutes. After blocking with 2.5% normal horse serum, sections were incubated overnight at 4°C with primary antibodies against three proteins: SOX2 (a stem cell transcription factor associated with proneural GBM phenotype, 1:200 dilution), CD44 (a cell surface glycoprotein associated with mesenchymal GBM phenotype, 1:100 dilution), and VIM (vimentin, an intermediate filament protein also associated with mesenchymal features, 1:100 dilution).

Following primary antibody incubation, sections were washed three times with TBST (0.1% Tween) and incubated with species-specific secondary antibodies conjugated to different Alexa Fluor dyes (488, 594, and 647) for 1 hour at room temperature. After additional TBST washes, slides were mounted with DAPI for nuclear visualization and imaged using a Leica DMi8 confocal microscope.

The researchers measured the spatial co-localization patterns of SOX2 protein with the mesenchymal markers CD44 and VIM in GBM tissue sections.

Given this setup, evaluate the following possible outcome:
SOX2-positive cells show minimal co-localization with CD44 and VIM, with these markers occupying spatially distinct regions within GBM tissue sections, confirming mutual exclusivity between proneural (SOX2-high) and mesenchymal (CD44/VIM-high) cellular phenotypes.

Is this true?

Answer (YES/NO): NO